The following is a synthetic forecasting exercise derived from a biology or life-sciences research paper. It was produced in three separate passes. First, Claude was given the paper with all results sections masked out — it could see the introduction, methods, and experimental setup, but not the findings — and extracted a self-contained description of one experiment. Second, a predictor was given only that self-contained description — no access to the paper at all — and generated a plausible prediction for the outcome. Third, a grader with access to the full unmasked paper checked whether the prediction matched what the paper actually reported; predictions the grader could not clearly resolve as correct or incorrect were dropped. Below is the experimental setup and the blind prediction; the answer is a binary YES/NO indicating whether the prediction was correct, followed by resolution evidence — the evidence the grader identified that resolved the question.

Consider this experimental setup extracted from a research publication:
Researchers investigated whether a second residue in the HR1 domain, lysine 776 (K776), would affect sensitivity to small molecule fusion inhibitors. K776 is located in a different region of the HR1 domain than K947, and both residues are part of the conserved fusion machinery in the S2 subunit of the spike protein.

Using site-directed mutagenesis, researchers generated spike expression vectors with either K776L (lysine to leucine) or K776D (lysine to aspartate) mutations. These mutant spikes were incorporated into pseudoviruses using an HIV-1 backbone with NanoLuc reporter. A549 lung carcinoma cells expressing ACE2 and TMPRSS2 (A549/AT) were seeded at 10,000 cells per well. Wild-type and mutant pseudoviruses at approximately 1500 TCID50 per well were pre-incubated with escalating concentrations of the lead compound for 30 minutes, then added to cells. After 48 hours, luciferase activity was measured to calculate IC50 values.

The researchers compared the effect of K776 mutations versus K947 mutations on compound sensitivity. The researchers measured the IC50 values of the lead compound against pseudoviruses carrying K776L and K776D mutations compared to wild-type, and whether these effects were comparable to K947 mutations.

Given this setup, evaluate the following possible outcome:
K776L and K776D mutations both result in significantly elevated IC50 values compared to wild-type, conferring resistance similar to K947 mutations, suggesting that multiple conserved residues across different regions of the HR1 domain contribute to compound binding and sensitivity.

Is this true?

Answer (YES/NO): YES